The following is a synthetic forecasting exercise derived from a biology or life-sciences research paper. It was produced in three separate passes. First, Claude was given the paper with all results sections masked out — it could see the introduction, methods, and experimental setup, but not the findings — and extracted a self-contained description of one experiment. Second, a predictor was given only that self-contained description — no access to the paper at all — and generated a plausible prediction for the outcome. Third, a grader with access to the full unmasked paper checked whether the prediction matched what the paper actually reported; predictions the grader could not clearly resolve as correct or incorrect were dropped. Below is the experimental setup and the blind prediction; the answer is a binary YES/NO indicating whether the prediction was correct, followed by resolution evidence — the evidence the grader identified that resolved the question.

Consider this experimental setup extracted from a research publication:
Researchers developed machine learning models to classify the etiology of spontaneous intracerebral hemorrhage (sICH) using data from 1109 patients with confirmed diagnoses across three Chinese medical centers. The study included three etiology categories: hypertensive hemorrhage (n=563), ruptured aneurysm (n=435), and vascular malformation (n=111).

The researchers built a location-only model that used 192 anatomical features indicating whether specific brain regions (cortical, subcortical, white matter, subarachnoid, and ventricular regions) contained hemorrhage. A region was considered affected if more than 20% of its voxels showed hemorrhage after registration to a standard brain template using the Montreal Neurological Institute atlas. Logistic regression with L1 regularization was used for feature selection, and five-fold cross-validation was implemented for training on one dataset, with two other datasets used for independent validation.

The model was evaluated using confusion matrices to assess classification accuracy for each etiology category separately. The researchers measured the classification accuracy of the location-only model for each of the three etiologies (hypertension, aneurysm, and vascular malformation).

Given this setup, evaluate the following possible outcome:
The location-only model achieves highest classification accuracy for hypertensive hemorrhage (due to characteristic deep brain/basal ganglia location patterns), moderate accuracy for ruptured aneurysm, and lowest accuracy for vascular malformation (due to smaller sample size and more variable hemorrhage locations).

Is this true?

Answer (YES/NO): NO